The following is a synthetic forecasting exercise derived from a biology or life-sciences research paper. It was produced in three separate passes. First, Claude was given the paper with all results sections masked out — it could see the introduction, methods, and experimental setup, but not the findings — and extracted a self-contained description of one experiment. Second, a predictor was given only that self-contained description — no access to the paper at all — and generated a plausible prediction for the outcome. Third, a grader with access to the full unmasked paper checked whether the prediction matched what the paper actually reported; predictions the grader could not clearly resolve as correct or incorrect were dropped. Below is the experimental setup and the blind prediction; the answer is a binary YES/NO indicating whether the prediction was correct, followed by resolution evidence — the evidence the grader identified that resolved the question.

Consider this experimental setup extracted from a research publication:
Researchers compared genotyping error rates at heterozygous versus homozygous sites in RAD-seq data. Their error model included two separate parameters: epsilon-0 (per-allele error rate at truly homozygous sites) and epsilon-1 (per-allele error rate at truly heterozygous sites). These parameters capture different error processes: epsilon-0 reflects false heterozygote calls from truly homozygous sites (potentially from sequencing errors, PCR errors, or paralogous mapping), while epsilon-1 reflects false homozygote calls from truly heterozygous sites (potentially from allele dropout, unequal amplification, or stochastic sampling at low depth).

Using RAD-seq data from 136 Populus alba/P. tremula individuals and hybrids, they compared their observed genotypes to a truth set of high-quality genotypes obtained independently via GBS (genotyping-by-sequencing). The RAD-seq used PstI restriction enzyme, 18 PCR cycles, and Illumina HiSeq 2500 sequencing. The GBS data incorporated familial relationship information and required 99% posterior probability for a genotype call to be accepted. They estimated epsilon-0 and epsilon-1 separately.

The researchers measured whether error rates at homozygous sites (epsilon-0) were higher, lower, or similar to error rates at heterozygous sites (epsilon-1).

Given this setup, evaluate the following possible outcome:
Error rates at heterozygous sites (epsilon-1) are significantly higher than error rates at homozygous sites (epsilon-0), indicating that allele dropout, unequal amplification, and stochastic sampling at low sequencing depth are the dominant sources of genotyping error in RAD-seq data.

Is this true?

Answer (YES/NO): YES